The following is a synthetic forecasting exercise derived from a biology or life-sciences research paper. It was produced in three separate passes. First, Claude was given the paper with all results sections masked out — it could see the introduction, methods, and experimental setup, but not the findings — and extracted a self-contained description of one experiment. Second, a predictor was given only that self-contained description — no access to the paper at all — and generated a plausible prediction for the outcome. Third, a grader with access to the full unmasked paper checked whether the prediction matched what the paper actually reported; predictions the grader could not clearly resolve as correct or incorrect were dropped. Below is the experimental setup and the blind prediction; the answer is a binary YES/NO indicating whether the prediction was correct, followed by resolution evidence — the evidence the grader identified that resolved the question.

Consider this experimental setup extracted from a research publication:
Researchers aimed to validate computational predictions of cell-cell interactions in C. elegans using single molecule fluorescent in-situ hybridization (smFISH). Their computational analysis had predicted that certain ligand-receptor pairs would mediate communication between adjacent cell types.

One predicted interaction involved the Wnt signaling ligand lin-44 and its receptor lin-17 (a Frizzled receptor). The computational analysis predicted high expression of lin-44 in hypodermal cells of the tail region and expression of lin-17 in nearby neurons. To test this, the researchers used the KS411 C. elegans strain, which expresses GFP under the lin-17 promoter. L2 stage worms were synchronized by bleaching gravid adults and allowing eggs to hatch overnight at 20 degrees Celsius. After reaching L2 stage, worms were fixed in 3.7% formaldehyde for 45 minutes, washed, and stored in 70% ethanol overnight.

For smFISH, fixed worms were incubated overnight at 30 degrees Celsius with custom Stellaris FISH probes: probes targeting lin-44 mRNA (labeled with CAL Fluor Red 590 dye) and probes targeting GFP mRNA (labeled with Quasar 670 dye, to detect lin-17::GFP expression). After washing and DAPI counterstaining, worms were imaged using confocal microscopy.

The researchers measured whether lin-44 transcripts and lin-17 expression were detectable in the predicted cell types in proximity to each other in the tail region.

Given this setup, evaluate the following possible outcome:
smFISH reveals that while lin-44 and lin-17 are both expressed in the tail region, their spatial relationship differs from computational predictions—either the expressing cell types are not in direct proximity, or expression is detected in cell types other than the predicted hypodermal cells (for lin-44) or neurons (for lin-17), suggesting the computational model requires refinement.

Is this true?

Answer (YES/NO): NO